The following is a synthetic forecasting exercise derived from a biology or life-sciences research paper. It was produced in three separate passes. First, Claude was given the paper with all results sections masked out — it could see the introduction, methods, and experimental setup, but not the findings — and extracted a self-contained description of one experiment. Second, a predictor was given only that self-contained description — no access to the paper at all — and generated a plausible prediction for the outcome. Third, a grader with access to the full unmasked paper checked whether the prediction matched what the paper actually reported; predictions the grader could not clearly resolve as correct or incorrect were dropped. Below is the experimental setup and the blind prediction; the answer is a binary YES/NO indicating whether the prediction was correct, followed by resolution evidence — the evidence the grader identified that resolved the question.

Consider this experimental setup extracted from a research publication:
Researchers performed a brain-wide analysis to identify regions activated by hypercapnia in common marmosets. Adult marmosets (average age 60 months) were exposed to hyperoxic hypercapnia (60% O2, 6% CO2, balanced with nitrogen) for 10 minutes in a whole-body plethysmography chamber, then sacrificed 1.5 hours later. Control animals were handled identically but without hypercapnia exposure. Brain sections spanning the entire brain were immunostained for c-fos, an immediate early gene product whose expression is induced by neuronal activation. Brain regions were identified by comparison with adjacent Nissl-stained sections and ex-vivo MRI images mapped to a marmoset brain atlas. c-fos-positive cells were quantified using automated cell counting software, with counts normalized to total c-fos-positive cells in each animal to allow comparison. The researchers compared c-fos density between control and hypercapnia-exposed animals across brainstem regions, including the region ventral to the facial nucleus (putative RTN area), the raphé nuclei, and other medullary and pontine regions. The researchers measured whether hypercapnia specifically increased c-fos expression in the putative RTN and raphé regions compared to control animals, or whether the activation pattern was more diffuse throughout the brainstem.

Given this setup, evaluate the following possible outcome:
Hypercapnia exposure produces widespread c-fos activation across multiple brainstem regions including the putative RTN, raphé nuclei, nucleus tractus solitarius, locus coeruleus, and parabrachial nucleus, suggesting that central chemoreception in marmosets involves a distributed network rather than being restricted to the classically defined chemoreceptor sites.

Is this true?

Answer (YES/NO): NO